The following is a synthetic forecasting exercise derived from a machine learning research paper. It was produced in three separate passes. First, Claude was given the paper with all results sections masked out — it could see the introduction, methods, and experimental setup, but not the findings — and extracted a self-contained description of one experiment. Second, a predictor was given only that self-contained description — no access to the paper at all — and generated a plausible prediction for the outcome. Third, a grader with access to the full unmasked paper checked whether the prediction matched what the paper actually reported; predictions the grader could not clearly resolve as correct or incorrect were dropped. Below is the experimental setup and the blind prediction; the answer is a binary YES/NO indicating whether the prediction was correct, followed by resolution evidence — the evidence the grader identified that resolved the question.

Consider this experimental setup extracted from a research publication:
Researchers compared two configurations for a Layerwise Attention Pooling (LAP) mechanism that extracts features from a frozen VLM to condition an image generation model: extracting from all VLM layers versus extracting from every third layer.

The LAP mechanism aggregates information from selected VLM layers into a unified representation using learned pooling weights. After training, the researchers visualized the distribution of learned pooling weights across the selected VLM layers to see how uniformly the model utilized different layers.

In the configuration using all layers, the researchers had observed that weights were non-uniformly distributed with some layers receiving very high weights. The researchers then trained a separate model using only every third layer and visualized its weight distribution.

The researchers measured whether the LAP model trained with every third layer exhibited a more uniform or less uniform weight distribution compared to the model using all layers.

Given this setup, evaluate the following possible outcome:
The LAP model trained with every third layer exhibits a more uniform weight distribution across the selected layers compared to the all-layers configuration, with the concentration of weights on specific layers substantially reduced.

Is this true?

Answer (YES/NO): YES